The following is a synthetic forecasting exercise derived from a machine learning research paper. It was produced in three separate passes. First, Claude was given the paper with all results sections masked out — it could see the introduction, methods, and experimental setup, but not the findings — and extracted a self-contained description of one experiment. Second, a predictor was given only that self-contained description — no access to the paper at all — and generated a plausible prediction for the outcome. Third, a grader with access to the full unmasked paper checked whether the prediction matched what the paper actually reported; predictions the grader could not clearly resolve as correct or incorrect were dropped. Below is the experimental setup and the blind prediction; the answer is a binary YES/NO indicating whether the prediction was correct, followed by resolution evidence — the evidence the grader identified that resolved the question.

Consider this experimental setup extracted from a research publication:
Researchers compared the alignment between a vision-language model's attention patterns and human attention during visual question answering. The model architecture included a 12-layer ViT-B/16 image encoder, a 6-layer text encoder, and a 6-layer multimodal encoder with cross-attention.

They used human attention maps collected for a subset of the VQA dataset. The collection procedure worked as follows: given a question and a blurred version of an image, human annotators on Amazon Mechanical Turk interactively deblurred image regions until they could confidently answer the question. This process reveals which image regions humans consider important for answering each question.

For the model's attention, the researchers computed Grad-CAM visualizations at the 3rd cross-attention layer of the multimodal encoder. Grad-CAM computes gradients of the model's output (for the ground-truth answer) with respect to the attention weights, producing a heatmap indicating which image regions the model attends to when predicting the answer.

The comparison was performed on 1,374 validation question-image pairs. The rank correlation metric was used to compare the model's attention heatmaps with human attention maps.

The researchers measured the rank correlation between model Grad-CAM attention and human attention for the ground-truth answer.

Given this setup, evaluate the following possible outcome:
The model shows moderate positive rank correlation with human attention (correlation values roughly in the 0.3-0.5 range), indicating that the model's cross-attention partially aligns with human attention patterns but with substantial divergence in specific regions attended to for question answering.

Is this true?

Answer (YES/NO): NO